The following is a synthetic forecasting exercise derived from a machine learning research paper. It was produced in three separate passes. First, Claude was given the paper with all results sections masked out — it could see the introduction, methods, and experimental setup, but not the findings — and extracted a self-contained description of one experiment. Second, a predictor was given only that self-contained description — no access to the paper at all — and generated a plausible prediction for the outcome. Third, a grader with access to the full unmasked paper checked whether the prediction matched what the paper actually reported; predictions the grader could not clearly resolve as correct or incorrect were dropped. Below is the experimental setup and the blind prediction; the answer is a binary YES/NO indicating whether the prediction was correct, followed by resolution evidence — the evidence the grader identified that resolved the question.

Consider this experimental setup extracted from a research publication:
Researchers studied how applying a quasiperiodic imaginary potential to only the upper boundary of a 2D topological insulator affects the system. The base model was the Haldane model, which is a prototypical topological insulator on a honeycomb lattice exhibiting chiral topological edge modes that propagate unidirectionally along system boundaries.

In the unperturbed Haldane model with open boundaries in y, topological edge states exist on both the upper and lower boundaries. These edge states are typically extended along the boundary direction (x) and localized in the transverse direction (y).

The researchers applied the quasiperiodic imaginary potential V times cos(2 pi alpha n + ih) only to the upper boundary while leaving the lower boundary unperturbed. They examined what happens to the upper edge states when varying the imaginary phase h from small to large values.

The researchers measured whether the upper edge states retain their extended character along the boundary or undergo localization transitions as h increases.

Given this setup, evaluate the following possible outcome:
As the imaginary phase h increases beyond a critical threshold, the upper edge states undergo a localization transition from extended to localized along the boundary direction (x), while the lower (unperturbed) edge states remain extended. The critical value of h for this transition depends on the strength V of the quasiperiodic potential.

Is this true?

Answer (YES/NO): YES